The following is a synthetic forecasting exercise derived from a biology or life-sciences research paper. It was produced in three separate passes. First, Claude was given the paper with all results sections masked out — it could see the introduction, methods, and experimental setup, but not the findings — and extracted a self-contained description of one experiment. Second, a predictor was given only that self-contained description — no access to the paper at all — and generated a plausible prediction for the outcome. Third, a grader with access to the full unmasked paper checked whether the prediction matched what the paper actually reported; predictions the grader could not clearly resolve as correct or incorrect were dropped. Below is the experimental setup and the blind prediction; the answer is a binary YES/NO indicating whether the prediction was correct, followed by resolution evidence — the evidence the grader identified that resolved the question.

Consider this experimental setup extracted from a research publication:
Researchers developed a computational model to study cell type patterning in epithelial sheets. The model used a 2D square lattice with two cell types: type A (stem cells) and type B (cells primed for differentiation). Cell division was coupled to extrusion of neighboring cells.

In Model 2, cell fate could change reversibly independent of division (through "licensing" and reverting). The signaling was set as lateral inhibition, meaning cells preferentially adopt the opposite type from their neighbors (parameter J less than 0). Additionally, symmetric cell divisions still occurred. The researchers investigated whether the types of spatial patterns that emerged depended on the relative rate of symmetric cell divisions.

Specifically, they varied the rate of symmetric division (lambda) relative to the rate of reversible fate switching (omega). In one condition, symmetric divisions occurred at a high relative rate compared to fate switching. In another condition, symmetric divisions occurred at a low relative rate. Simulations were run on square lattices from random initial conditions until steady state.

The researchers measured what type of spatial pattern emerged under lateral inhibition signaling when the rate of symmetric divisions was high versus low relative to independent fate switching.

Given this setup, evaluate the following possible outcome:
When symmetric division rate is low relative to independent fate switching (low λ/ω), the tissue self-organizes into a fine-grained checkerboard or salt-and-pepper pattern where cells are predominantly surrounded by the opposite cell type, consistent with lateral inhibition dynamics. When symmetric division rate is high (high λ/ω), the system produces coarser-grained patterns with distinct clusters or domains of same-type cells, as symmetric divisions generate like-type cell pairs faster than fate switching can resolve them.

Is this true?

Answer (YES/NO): NO